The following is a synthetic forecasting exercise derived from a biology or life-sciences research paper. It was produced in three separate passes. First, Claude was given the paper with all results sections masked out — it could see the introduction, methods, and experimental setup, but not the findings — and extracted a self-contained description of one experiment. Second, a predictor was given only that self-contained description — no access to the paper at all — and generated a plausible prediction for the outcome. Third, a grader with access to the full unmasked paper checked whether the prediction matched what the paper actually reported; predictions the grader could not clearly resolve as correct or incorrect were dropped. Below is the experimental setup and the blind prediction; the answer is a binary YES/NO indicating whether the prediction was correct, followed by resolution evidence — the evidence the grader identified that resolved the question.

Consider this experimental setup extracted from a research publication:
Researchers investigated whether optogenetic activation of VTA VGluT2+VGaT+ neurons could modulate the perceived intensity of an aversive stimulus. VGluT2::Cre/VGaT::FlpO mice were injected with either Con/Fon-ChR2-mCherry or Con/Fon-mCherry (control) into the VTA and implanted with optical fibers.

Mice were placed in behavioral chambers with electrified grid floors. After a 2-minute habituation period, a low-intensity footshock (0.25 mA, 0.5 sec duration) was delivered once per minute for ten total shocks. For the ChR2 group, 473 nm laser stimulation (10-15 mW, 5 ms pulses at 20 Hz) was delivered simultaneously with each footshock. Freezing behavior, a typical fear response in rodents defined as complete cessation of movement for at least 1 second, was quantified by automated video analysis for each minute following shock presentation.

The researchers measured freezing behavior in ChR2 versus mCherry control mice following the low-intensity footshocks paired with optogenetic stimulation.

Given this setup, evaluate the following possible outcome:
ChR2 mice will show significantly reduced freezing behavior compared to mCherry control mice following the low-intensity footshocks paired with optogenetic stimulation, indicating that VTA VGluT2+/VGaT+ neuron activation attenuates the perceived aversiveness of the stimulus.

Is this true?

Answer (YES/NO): NO